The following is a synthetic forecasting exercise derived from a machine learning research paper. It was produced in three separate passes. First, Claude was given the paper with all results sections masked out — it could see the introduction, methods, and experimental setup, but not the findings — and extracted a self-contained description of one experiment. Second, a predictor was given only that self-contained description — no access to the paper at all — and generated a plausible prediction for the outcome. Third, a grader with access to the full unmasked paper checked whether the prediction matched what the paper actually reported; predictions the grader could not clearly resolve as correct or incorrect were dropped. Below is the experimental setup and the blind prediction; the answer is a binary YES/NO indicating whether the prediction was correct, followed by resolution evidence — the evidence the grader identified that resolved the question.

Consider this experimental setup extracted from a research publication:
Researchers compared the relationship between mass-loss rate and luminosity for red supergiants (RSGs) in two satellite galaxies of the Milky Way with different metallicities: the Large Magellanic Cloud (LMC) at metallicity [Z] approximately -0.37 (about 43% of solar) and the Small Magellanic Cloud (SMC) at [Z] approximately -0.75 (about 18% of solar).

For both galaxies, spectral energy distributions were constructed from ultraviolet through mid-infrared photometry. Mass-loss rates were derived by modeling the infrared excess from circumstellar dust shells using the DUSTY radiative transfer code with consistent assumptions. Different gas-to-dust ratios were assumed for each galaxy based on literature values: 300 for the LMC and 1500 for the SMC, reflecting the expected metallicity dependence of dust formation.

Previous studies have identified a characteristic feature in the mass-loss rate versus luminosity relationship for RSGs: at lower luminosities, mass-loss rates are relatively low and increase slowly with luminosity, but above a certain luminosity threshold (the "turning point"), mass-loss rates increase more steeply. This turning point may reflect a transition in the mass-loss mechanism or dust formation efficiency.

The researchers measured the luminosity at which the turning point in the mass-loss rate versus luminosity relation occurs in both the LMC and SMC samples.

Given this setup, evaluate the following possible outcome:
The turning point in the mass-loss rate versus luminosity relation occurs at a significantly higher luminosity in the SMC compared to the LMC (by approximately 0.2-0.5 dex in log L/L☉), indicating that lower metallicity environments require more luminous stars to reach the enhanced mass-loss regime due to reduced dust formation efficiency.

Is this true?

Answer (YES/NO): YES